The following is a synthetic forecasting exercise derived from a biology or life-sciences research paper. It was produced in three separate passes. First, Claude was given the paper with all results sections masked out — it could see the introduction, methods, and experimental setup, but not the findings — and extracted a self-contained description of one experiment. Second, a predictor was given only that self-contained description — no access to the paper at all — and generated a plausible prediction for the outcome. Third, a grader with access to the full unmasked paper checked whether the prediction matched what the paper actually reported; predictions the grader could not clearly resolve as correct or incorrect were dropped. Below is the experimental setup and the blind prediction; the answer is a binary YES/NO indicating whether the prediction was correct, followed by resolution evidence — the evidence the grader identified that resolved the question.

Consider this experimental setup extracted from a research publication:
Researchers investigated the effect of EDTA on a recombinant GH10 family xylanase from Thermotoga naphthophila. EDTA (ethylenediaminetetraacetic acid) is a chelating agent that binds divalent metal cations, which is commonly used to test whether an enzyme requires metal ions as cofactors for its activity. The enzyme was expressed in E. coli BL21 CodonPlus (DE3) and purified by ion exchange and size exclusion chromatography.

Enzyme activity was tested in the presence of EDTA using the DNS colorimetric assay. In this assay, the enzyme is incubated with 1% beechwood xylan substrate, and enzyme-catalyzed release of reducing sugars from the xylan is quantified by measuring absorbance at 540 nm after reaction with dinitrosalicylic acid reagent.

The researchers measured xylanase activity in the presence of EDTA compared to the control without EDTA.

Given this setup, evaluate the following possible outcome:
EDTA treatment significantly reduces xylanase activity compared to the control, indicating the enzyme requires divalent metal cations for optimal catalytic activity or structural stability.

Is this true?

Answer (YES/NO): NO